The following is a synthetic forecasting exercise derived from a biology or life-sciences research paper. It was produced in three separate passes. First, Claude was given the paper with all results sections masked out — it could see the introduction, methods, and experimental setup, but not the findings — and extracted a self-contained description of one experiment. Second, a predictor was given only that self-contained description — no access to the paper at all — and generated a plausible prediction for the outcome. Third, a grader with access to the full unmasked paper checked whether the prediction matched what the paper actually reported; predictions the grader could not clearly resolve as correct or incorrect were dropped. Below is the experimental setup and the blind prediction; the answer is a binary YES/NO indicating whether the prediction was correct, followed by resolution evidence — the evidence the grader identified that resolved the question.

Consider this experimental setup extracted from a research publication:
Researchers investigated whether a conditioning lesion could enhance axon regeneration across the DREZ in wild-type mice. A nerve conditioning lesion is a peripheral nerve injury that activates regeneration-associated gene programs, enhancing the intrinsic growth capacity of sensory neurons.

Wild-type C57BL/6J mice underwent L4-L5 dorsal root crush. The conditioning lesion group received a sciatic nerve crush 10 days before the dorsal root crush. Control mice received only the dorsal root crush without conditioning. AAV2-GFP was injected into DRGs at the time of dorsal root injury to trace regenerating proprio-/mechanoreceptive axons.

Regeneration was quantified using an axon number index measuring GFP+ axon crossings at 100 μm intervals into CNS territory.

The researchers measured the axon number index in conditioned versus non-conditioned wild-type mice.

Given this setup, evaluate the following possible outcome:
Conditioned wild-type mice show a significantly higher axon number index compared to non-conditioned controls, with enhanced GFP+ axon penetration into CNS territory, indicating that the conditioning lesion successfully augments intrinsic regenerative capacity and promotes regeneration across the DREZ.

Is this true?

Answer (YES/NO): NO